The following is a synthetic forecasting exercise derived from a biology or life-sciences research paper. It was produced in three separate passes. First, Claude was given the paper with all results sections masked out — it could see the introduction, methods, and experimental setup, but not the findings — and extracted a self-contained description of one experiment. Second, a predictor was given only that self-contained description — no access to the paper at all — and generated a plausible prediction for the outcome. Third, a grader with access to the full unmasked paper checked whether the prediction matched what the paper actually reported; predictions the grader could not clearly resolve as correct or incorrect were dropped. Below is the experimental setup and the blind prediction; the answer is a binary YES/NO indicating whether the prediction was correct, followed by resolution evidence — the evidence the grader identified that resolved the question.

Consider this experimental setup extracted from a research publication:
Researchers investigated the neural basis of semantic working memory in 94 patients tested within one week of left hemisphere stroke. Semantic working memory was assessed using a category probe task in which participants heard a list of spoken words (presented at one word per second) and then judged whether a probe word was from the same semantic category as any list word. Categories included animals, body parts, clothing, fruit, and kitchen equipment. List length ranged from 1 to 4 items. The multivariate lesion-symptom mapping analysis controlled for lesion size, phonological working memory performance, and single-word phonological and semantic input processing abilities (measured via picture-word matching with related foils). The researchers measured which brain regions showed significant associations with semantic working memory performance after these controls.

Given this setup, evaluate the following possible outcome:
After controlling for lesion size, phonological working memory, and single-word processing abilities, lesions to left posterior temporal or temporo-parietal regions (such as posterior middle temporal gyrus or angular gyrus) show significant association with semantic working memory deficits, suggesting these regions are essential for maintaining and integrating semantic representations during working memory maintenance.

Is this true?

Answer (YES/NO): YES